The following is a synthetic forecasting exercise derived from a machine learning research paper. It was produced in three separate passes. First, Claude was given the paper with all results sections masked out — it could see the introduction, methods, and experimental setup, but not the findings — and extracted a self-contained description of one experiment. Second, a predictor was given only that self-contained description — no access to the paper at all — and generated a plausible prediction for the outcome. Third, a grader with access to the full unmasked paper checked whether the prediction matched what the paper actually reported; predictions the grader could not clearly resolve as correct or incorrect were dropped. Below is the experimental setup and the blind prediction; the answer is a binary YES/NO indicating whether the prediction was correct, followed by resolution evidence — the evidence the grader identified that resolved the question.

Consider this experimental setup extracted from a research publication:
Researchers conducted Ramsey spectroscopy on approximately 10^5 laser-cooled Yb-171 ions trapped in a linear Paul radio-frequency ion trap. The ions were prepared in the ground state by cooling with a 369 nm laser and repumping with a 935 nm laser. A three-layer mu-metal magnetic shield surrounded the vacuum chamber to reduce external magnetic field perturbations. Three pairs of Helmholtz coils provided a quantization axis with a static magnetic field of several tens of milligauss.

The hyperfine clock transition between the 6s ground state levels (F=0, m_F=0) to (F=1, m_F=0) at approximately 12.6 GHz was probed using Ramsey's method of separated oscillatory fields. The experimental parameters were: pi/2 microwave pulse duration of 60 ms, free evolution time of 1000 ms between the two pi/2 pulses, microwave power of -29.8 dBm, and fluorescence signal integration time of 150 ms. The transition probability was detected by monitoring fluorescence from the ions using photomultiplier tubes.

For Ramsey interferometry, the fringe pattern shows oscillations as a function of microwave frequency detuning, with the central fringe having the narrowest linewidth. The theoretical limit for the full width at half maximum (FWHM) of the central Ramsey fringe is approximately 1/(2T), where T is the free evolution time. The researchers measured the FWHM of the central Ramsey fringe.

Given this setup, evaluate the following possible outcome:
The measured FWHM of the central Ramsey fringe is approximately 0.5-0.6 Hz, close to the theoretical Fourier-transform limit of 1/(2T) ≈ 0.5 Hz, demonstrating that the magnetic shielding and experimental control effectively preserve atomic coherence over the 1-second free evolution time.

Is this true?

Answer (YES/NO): NO